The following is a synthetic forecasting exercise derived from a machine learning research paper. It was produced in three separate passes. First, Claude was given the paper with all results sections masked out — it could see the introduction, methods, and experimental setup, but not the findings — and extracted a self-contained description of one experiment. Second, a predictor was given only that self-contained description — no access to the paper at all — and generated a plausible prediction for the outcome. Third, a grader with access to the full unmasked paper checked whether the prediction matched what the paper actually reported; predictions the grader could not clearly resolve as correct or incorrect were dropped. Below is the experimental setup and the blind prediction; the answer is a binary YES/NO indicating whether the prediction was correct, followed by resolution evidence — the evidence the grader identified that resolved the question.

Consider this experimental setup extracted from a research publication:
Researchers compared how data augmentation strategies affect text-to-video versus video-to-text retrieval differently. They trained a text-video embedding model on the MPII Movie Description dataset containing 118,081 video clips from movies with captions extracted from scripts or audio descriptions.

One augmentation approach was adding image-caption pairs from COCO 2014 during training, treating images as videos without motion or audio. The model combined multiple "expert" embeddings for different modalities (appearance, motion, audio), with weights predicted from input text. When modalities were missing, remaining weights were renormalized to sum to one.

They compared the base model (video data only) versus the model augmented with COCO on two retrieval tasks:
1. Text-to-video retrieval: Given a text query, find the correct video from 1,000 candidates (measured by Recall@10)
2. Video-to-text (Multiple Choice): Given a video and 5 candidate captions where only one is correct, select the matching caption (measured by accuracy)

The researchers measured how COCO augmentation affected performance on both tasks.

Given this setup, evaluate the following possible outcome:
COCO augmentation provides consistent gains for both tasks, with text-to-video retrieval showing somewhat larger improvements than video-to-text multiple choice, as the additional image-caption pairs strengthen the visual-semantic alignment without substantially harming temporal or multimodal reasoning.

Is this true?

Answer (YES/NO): NO